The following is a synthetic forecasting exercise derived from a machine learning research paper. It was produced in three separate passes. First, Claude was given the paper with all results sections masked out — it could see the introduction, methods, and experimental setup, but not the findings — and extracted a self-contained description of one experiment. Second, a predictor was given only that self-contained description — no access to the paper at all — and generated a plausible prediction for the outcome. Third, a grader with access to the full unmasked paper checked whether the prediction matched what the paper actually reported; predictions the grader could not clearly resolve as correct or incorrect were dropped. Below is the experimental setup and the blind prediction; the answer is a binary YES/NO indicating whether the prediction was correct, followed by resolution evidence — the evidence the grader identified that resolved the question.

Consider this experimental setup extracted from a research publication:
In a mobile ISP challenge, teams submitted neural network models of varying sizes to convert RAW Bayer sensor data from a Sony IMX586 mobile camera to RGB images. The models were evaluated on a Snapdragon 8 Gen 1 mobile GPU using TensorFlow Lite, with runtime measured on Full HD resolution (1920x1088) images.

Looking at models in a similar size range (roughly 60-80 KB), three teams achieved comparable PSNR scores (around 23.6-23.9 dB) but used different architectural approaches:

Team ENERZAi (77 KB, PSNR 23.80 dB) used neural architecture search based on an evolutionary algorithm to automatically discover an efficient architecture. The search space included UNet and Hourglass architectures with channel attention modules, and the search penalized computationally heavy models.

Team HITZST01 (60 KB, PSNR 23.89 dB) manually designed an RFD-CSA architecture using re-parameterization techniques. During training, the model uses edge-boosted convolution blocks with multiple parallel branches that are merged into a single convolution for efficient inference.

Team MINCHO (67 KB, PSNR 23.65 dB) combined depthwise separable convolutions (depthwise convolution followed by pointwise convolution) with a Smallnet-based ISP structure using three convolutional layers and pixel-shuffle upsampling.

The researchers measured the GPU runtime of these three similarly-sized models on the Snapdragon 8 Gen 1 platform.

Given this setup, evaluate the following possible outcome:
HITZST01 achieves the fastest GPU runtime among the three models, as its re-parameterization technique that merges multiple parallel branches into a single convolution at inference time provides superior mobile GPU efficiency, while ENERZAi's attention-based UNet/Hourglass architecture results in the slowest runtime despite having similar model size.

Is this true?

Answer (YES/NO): NO